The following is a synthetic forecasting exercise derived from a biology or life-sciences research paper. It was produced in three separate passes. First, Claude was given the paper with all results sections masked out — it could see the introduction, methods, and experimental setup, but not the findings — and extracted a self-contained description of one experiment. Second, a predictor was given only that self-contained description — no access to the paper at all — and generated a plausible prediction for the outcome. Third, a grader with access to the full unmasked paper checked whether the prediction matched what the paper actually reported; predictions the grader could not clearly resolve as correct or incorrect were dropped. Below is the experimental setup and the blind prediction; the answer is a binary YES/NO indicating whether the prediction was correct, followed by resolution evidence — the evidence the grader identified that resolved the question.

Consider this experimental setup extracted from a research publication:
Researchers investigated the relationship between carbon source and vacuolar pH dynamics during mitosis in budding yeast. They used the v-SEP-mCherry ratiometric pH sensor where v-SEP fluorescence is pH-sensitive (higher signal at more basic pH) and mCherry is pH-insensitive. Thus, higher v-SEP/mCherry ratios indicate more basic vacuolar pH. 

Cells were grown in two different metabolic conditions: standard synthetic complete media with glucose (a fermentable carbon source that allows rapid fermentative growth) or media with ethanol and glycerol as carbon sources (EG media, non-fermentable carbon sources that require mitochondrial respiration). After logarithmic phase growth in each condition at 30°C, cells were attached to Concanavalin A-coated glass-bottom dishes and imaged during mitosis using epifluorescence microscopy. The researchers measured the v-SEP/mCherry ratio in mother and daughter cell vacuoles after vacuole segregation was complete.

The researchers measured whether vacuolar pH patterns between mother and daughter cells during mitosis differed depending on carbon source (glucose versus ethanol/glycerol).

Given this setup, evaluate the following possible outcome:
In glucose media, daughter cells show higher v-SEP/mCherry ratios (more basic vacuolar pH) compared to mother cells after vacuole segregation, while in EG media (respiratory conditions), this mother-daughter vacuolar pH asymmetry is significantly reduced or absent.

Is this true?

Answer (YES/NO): NO